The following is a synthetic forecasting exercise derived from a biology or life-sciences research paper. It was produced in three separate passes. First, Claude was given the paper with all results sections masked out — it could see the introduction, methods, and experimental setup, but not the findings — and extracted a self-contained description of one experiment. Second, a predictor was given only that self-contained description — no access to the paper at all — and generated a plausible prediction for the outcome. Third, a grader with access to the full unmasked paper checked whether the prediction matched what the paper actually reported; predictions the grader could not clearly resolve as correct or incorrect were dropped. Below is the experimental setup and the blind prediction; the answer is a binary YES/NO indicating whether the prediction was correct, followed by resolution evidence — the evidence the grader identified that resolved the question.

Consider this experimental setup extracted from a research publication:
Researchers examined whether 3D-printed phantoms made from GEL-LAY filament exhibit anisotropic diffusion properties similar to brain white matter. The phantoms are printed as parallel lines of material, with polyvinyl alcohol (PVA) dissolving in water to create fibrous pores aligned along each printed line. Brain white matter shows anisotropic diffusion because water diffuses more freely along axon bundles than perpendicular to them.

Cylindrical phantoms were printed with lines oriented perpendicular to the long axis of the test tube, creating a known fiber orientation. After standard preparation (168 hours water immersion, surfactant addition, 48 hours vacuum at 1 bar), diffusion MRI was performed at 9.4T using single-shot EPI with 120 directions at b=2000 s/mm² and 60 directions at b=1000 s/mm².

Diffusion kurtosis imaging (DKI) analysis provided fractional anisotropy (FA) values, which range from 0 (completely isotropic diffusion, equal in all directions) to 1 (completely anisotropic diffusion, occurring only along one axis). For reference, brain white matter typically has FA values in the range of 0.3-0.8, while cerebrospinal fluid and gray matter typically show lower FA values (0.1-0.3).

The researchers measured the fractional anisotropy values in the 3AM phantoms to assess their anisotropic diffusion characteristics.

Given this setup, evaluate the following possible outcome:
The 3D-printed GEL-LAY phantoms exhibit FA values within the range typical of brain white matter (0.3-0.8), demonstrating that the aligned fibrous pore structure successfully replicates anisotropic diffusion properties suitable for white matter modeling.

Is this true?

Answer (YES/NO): YES